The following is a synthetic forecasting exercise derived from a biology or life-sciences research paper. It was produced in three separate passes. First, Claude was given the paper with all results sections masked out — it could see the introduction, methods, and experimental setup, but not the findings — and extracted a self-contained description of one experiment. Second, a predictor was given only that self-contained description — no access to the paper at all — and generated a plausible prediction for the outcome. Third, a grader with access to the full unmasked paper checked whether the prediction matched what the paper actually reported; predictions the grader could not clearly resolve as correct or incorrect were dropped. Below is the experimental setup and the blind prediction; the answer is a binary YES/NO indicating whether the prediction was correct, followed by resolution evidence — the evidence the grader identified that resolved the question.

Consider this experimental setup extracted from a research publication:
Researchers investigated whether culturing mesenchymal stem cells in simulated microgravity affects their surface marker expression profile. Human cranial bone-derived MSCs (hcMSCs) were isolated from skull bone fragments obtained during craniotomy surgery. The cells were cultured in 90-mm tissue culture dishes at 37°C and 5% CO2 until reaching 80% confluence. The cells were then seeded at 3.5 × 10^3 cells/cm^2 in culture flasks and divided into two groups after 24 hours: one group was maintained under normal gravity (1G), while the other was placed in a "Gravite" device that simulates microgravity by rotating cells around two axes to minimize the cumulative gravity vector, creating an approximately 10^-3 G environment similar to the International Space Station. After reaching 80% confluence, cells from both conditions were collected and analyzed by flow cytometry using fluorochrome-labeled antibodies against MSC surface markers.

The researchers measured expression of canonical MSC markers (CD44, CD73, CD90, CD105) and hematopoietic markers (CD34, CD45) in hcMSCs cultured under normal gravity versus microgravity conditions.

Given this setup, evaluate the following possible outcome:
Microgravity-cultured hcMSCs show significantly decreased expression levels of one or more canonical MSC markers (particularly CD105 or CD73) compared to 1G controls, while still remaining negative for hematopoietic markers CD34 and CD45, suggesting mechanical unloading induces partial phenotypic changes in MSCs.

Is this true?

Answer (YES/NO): NO